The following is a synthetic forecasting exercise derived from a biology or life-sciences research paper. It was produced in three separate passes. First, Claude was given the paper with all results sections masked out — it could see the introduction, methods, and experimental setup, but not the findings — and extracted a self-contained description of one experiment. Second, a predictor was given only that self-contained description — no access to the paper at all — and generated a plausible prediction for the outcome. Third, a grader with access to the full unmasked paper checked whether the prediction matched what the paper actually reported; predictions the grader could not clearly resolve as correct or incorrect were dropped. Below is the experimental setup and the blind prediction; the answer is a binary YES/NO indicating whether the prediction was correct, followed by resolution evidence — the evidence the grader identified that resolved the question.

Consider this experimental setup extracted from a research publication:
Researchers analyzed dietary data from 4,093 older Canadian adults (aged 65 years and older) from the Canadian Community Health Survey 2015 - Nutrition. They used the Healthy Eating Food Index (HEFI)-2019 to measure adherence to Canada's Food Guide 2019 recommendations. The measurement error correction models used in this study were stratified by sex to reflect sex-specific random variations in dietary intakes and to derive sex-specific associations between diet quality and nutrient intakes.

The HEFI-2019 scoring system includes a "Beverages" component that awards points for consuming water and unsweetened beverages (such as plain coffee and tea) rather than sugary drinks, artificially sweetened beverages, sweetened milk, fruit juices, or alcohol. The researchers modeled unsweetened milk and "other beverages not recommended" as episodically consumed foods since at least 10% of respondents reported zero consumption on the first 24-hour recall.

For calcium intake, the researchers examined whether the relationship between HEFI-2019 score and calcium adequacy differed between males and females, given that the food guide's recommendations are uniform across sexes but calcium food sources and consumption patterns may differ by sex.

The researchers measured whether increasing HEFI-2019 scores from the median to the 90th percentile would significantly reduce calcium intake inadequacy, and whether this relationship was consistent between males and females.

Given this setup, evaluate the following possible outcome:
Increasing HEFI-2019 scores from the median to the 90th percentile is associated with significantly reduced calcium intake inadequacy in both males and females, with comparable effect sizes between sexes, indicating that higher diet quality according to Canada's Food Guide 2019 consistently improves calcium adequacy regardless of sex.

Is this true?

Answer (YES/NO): NO